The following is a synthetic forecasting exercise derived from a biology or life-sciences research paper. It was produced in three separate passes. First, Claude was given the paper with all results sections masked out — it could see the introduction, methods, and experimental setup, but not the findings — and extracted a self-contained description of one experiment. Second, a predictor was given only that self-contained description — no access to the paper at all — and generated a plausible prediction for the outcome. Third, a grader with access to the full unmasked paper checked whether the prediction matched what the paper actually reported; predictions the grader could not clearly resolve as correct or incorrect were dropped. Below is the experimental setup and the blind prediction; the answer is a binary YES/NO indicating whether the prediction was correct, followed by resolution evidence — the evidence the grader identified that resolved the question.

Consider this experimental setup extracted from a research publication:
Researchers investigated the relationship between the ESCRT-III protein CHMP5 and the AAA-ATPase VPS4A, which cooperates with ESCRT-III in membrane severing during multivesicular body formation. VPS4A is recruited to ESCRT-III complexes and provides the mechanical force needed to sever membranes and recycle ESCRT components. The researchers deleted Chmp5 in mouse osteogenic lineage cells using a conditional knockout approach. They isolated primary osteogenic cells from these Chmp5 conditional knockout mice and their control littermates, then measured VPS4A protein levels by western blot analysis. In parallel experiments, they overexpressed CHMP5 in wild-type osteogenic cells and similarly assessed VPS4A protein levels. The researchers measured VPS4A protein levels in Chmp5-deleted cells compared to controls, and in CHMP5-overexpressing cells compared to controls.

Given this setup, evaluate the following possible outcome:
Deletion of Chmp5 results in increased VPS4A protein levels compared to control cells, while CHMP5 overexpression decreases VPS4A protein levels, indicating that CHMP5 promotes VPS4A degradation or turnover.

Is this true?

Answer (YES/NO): NO